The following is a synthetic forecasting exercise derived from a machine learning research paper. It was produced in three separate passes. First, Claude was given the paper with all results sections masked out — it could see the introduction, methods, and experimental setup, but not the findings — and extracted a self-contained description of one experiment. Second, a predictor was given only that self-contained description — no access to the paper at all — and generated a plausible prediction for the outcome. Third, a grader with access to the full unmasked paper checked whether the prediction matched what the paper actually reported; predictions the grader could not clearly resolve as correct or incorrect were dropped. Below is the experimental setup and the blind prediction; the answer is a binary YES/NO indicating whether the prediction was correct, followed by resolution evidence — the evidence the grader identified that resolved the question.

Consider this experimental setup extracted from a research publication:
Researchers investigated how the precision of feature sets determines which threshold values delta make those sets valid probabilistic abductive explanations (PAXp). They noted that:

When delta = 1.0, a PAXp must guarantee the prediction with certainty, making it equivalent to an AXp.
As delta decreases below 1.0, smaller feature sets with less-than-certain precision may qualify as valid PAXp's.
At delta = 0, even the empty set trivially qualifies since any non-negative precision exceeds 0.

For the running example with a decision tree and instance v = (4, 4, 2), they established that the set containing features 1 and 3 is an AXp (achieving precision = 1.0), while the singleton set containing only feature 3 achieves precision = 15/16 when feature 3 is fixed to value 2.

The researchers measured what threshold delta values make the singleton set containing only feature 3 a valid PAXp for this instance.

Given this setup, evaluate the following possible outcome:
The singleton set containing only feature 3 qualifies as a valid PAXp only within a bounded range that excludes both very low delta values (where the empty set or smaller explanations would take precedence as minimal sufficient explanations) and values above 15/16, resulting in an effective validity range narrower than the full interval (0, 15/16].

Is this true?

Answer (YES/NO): YES